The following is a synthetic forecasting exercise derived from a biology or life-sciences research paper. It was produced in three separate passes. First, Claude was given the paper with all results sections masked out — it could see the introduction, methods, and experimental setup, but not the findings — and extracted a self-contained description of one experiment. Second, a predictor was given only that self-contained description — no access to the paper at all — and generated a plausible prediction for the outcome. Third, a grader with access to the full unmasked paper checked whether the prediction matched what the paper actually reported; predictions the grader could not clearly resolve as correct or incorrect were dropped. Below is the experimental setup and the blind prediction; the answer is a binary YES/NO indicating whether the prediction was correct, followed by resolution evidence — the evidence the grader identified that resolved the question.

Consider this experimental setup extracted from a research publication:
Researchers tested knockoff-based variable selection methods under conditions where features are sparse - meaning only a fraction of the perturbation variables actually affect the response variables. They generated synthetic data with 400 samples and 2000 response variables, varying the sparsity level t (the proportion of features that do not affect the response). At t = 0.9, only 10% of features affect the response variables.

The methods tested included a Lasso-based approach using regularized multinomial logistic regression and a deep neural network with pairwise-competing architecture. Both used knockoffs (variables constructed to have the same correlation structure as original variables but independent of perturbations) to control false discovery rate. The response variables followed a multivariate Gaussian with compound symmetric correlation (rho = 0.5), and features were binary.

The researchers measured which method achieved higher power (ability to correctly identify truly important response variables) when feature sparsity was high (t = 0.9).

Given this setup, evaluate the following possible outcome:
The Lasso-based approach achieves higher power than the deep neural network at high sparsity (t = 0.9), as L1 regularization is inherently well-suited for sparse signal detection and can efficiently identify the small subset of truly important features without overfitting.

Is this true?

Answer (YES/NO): YES